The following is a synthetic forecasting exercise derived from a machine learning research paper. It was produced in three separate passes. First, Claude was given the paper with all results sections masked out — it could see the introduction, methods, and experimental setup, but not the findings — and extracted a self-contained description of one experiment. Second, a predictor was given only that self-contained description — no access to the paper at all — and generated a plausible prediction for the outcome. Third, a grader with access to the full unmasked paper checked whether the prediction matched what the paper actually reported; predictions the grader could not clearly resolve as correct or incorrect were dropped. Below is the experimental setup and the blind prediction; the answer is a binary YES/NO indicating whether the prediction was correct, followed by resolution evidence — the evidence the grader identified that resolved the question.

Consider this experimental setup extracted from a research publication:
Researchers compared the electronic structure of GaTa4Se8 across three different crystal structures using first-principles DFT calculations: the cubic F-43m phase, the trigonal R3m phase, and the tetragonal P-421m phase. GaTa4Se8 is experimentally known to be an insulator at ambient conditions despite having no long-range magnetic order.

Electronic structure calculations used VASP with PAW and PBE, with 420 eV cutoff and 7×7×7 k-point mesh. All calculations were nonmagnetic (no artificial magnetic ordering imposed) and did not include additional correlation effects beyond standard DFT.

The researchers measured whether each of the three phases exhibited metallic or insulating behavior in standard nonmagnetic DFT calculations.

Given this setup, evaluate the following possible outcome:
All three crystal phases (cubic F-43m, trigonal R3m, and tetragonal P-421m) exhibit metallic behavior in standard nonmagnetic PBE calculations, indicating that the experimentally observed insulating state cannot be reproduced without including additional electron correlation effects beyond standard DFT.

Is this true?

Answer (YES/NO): NO